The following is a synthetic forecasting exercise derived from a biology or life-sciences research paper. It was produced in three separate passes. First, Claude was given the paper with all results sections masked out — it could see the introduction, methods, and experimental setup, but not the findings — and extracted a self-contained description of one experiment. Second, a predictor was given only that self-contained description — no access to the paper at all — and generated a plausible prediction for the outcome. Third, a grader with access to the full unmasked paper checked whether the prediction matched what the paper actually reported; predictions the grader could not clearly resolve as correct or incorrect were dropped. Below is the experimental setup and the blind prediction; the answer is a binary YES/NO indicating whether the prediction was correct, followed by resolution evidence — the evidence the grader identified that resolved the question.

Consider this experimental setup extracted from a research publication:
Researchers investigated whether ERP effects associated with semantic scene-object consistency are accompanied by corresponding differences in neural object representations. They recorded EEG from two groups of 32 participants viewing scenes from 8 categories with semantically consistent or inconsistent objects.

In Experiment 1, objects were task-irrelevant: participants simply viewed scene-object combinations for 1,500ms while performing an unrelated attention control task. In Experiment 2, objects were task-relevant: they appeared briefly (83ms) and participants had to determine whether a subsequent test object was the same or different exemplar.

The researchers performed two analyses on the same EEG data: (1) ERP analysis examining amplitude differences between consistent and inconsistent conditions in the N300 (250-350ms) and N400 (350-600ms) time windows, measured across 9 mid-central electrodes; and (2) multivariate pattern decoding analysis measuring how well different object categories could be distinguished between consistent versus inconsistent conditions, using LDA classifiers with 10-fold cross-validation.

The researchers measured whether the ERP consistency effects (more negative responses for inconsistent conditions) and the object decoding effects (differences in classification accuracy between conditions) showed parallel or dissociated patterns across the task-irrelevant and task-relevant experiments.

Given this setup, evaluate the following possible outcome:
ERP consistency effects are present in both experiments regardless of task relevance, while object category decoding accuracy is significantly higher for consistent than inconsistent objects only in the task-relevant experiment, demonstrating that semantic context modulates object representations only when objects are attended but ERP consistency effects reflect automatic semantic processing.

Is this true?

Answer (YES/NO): YES